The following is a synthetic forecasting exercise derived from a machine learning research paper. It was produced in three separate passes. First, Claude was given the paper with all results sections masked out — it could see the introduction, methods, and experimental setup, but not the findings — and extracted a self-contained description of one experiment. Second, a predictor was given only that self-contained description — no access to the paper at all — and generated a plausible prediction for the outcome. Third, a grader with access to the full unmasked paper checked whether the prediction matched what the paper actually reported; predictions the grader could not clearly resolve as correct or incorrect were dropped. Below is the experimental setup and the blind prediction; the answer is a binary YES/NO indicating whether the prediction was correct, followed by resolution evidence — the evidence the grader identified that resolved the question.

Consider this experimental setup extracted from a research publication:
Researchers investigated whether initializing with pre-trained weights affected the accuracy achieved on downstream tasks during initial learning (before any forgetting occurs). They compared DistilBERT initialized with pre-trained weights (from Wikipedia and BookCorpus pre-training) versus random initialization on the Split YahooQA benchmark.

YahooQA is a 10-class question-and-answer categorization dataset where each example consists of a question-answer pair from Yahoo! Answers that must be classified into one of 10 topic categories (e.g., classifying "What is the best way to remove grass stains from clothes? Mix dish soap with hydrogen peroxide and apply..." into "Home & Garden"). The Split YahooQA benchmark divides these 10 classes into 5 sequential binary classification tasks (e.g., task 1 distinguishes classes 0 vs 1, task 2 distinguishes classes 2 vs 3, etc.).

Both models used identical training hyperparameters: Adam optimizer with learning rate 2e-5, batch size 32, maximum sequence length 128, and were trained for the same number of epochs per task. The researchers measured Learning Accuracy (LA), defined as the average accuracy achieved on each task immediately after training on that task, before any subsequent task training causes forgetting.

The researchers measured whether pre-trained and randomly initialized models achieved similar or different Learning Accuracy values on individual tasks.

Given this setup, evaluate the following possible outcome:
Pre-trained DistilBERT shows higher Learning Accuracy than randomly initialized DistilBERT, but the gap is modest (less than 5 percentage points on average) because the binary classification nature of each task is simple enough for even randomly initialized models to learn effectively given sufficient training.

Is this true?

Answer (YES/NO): YES